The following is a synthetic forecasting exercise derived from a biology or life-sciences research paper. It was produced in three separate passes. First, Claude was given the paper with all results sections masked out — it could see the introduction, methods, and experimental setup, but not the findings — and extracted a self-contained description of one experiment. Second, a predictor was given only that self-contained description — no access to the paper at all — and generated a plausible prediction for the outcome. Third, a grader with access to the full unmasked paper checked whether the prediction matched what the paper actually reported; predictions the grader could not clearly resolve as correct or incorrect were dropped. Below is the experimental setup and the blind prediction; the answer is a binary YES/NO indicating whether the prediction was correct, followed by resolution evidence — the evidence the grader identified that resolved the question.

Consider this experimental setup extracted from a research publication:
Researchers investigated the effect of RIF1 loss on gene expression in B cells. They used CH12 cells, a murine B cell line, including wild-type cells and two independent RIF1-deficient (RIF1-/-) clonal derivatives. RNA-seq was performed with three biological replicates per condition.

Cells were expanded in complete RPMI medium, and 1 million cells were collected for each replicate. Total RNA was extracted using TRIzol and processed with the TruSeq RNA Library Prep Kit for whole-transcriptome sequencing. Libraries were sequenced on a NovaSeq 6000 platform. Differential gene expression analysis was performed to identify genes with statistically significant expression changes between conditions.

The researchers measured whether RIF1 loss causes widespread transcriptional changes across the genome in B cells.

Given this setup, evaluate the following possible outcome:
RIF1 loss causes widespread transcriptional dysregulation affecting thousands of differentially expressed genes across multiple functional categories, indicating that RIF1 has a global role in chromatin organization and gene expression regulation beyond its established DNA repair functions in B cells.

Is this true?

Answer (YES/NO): NO